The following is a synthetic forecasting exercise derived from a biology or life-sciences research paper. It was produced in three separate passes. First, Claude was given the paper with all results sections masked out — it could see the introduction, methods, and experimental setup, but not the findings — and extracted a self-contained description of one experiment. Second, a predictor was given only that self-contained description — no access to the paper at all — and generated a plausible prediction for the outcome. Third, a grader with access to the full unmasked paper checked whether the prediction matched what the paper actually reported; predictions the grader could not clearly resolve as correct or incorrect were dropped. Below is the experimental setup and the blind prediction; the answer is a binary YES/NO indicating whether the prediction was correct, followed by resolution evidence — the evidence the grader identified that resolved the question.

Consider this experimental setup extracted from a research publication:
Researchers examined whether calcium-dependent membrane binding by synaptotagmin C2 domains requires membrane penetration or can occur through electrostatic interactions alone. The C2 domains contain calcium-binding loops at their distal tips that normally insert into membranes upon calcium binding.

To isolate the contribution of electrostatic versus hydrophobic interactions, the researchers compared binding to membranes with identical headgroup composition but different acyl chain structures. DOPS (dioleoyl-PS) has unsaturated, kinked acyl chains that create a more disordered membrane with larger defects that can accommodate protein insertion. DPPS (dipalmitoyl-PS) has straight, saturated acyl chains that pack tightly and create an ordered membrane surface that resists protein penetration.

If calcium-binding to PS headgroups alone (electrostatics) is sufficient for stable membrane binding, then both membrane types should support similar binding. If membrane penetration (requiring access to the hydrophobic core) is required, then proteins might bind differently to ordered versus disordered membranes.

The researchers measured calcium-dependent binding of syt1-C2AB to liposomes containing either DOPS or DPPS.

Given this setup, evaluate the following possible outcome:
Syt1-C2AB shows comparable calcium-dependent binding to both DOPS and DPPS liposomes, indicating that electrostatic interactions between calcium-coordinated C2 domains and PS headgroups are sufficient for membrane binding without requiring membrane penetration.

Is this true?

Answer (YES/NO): NO